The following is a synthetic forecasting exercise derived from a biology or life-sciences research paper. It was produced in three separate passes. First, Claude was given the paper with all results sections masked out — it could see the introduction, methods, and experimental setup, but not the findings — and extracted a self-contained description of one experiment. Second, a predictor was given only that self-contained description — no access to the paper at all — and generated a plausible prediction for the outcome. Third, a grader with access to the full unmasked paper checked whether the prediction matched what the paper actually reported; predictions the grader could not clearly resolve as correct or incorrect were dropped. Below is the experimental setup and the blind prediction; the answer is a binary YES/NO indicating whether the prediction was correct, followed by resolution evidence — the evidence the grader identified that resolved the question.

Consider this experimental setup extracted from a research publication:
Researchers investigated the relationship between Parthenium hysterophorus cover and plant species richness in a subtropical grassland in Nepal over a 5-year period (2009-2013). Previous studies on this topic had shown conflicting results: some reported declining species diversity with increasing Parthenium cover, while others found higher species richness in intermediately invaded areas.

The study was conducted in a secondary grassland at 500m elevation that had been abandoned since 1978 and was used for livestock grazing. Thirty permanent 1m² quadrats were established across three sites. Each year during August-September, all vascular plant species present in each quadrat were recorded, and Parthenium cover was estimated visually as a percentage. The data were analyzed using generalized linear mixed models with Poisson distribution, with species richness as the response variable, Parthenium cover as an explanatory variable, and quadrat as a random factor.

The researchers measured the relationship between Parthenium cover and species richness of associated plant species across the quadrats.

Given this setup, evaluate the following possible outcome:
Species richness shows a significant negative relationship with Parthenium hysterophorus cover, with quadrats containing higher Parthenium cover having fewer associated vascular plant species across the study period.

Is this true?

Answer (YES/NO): NO